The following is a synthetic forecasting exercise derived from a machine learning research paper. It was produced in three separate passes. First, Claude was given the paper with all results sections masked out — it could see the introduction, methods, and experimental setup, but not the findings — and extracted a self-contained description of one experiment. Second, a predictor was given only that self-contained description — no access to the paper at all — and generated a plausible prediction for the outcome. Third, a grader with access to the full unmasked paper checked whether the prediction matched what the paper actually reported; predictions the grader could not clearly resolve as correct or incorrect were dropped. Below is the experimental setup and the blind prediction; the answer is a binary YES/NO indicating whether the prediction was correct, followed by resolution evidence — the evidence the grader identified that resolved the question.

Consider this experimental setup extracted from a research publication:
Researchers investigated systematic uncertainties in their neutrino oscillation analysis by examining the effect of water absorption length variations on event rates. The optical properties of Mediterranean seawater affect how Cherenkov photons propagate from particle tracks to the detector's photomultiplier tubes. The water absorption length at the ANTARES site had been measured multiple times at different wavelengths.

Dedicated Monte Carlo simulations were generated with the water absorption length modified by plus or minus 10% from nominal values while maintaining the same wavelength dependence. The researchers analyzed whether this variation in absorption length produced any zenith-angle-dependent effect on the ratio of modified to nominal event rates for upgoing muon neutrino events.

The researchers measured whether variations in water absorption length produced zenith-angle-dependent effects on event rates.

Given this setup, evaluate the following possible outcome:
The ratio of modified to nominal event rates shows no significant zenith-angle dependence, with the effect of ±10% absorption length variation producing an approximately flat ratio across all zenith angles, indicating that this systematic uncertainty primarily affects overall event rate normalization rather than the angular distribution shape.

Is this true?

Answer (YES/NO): YES